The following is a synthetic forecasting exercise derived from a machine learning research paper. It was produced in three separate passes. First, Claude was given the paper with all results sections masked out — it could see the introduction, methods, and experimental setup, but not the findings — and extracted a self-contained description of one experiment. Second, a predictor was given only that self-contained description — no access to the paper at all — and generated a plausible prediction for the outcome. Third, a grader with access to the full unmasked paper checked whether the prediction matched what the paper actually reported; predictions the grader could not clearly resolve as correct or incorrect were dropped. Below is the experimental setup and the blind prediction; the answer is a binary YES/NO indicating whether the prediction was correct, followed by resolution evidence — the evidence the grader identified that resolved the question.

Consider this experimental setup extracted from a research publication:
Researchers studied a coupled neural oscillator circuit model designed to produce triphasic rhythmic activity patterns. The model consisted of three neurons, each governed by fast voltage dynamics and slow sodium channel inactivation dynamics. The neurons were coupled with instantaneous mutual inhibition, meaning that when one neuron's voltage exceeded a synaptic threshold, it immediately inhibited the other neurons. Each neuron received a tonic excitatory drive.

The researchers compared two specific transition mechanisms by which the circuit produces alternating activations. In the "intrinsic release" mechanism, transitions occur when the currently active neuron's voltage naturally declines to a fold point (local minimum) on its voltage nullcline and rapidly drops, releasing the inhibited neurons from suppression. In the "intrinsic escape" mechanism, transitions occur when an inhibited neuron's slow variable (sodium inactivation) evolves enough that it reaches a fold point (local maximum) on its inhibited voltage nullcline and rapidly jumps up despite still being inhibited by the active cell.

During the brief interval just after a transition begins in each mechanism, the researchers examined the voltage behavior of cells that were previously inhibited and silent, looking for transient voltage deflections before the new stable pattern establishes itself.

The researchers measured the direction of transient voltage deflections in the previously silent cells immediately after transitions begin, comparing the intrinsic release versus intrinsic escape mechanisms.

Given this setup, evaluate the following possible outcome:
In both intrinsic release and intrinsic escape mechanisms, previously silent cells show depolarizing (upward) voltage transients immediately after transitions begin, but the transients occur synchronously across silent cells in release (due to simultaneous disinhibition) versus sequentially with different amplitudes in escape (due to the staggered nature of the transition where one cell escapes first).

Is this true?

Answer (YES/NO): NO